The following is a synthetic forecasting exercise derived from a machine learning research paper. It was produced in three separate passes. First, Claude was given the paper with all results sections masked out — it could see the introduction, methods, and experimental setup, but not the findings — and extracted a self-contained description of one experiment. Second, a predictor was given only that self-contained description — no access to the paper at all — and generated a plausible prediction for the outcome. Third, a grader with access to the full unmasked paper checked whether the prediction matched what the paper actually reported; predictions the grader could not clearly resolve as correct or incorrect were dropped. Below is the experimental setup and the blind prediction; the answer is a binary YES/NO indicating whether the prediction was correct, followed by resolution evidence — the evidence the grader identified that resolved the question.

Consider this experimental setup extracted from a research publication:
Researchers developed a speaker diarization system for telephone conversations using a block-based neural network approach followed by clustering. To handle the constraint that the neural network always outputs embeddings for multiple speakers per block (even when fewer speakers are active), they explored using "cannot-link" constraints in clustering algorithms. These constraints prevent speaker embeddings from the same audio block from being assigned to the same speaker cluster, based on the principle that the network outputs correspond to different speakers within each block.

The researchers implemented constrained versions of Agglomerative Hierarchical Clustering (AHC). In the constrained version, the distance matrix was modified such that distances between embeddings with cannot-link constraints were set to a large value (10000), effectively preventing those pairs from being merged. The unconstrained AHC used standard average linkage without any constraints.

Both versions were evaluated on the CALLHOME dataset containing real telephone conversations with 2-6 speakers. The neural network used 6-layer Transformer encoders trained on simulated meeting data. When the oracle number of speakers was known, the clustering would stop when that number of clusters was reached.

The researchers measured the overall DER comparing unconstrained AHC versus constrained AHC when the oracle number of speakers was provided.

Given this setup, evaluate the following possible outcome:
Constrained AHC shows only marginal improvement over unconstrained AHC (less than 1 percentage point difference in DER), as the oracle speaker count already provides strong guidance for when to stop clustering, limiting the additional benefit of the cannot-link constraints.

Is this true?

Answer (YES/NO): YES